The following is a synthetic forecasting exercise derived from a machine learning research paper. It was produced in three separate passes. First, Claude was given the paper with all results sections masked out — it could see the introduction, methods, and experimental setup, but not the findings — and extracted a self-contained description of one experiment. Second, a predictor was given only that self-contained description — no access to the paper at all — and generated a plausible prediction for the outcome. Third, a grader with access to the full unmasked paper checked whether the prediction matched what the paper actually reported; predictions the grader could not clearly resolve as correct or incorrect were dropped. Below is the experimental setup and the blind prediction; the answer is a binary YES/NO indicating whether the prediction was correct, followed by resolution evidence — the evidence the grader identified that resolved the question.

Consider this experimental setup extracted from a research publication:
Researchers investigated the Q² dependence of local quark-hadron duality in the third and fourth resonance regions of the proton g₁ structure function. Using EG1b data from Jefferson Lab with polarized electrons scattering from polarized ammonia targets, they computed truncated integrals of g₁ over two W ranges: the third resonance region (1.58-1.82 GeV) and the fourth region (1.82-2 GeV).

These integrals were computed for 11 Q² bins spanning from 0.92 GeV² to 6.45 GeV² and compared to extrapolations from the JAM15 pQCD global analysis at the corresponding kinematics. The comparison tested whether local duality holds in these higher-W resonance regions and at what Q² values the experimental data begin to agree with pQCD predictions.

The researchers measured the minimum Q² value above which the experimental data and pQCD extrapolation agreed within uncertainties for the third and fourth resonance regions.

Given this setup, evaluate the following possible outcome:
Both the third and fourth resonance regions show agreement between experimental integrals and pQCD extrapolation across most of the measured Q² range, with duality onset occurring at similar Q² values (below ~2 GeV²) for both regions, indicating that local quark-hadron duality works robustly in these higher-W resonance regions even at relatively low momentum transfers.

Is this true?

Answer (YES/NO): NO